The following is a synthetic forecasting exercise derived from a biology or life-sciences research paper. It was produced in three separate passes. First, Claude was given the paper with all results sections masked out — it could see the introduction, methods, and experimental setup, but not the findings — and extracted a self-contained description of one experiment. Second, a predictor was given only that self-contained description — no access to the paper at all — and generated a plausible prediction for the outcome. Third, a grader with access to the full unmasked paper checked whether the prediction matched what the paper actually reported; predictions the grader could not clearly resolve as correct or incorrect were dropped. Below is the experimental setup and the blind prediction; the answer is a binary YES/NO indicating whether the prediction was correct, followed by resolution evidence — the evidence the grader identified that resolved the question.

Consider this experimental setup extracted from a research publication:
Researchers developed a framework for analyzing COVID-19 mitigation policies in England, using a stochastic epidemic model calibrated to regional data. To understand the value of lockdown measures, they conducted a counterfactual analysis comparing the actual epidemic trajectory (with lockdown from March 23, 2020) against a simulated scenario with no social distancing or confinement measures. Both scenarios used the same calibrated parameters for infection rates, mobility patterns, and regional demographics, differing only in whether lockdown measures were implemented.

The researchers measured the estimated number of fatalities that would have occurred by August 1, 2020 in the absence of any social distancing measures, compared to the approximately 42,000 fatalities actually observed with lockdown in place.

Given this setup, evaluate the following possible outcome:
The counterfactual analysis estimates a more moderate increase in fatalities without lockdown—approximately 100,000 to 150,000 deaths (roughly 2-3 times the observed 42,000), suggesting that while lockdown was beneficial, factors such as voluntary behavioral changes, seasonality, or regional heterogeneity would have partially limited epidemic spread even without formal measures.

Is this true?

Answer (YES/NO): NO